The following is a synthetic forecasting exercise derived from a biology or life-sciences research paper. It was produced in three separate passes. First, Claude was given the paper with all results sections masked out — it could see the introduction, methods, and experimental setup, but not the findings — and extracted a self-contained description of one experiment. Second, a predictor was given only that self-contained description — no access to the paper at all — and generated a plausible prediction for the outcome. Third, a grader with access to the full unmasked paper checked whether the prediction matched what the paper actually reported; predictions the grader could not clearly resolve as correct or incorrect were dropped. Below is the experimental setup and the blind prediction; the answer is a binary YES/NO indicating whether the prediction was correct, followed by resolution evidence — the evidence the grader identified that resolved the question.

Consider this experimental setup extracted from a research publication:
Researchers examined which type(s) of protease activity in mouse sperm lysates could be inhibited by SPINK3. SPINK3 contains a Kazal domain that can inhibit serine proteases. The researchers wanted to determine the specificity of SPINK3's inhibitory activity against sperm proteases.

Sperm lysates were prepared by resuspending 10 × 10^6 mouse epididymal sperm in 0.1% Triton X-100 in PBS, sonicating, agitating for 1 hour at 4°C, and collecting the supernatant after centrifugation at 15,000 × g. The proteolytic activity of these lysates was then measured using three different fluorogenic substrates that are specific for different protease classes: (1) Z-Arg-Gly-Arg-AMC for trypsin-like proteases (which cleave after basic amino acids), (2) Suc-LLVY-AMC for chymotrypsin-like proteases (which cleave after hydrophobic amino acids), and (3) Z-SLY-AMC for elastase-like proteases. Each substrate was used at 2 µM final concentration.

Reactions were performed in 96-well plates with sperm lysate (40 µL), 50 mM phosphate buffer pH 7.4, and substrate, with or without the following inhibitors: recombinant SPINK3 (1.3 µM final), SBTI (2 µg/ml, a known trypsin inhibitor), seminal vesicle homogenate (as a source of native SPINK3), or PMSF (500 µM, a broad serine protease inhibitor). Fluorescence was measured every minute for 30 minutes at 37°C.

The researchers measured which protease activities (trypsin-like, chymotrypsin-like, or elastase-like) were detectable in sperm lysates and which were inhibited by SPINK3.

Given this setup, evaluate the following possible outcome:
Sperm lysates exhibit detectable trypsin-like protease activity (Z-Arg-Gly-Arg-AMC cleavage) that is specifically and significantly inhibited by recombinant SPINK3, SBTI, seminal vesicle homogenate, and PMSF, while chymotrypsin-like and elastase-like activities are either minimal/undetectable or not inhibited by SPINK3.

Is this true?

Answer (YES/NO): YES